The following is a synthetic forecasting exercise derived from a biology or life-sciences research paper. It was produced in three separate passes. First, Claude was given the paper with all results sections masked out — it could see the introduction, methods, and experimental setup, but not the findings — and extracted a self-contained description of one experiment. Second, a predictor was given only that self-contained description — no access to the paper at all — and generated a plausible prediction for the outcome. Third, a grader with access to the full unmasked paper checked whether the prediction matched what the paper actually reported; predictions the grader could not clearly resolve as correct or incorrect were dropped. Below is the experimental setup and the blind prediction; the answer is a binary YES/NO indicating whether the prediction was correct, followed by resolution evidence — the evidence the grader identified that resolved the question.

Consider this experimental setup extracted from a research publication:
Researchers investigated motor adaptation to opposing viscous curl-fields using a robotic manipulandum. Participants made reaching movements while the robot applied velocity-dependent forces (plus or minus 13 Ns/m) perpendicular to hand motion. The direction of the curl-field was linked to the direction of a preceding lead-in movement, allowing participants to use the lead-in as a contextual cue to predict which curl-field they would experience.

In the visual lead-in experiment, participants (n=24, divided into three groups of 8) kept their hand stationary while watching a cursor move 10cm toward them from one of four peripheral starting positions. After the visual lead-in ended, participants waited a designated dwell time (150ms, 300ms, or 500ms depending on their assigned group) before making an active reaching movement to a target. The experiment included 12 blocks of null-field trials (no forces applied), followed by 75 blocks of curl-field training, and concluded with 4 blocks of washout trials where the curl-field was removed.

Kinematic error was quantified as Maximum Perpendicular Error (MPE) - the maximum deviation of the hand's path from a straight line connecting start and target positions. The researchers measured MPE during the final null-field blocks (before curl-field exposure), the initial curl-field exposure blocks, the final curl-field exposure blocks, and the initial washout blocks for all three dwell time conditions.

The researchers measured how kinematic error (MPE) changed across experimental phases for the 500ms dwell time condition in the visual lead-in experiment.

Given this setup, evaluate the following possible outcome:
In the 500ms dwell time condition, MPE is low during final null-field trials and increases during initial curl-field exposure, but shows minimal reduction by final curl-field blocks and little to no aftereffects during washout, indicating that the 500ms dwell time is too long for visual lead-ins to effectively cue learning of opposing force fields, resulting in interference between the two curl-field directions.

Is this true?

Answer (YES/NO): NO